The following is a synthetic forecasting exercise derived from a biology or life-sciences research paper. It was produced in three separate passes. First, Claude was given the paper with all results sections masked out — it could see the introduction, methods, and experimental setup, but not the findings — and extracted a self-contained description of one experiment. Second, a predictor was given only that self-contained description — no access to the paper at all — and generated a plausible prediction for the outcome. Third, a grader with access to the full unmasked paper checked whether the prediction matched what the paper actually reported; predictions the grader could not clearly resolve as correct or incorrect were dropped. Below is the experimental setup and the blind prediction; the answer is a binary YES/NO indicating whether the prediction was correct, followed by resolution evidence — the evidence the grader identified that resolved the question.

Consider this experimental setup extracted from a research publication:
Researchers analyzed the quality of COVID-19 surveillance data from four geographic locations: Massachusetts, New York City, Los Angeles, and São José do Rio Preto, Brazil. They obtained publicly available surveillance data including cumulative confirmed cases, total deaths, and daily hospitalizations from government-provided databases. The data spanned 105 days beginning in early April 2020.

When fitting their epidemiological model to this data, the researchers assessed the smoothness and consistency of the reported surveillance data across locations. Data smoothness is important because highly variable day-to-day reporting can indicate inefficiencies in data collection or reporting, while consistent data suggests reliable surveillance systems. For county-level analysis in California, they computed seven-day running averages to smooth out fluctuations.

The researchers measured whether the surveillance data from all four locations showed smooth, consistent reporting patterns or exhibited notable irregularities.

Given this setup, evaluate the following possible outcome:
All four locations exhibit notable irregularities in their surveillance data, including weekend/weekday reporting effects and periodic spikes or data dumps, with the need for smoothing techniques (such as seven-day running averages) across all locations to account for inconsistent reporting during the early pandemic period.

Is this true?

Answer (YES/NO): NO